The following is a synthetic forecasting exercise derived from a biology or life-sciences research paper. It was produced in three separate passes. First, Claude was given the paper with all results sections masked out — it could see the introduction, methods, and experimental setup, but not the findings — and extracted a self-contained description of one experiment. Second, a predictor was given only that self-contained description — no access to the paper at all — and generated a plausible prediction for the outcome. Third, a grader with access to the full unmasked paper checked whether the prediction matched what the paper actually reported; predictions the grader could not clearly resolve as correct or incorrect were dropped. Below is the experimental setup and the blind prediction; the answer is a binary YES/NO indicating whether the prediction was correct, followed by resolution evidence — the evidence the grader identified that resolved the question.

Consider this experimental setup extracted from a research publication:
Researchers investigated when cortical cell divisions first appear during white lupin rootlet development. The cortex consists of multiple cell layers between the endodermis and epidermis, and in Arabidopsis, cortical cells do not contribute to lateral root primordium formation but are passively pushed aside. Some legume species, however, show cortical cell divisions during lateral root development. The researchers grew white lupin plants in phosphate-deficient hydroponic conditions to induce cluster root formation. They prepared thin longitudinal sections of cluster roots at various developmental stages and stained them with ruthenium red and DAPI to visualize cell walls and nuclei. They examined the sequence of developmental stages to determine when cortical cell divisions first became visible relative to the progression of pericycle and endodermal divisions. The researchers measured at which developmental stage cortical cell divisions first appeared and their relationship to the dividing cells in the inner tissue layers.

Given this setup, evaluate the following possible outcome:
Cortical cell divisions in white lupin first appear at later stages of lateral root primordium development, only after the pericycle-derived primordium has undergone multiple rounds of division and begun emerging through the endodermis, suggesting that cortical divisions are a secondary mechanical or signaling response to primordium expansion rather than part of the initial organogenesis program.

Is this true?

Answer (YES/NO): NO